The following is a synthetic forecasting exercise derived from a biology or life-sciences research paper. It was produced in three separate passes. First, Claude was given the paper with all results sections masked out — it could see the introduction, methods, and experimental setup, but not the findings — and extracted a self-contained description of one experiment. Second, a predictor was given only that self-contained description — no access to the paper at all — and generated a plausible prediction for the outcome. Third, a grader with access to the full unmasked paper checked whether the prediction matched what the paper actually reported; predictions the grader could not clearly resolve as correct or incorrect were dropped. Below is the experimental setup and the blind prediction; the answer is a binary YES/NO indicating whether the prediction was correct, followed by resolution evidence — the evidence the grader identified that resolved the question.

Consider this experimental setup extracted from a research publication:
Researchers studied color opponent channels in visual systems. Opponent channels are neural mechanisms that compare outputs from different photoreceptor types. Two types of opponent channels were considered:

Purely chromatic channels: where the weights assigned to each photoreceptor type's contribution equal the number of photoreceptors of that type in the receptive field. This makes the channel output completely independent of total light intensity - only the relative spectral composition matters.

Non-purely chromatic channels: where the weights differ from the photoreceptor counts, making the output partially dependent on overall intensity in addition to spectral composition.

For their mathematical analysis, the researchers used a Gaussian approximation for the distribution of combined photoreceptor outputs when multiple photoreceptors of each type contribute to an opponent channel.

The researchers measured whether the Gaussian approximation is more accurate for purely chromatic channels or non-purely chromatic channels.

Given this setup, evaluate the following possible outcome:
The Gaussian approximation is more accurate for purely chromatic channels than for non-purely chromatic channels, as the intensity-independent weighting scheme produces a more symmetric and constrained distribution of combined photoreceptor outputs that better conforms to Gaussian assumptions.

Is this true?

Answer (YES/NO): YES